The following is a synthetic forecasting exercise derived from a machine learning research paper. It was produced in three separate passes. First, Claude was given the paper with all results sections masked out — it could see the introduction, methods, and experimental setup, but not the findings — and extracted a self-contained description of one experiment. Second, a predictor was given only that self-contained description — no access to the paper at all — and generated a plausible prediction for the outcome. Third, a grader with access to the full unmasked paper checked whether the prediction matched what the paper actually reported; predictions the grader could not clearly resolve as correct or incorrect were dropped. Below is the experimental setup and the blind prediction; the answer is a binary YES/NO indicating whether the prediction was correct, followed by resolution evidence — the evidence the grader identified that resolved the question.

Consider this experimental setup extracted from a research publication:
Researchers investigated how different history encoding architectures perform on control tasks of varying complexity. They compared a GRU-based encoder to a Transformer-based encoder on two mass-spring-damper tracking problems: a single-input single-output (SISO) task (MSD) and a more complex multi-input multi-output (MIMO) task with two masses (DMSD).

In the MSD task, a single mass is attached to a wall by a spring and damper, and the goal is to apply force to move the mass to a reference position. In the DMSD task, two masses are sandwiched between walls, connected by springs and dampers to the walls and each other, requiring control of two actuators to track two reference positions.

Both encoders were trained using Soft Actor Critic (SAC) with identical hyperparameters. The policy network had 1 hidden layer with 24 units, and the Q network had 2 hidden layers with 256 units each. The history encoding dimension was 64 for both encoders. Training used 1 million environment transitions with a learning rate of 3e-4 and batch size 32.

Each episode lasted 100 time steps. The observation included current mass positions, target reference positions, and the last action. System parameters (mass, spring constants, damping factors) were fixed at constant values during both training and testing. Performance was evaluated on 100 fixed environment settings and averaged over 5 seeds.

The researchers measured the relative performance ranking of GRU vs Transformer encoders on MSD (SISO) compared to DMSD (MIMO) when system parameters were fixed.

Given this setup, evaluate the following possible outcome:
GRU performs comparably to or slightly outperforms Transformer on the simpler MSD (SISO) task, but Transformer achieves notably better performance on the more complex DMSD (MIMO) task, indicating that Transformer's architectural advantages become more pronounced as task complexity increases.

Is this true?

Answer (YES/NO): YES